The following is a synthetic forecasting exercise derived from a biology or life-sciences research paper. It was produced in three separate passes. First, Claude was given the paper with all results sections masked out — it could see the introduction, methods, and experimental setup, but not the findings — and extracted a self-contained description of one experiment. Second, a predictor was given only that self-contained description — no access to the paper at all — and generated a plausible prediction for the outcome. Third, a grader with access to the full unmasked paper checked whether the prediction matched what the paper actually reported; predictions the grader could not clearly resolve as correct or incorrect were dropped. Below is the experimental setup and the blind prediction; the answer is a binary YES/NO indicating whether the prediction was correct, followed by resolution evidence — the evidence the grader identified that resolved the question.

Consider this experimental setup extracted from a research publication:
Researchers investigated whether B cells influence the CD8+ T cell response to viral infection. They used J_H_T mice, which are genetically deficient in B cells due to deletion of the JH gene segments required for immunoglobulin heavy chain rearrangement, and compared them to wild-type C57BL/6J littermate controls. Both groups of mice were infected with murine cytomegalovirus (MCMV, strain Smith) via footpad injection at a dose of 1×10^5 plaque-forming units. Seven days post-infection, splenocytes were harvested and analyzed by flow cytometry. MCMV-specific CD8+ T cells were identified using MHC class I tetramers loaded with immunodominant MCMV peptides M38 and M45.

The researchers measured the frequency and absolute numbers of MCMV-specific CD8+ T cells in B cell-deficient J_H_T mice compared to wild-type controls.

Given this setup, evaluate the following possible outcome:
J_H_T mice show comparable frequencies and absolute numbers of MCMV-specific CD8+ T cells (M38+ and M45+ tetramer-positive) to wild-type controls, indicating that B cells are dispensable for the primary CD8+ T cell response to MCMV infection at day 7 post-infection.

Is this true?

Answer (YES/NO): NO